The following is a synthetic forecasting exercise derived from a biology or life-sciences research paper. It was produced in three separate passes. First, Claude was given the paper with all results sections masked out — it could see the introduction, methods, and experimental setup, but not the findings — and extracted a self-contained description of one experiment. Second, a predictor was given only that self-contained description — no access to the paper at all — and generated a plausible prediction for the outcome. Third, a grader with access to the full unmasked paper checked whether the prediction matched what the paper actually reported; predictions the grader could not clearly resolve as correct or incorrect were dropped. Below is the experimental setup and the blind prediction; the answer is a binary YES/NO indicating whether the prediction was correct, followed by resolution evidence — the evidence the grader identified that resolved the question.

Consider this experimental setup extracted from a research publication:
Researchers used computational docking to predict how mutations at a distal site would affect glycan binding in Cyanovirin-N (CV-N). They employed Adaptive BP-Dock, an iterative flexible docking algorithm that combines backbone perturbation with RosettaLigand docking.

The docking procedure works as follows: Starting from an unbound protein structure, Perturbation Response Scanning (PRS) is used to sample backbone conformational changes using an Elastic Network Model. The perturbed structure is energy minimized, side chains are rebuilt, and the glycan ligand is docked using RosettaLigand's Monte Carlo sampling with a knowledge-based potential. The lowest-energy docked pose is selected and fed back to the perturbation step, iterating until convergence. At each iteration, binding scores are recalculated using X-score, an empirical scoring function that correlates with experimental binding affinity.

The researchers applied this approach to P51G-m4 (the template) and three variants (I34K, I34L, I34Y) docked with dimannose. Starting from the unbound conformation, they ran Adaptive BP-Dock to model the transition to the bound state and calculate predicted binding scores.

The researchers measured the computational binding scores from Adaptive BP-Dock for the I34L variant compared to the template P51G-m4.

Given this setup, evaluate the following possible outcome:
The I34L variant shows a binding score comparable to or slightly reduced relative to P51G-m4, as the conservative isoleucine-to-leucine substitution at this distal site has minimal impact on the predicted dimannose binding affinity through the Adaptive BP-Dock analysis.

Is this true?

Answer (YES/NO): YES